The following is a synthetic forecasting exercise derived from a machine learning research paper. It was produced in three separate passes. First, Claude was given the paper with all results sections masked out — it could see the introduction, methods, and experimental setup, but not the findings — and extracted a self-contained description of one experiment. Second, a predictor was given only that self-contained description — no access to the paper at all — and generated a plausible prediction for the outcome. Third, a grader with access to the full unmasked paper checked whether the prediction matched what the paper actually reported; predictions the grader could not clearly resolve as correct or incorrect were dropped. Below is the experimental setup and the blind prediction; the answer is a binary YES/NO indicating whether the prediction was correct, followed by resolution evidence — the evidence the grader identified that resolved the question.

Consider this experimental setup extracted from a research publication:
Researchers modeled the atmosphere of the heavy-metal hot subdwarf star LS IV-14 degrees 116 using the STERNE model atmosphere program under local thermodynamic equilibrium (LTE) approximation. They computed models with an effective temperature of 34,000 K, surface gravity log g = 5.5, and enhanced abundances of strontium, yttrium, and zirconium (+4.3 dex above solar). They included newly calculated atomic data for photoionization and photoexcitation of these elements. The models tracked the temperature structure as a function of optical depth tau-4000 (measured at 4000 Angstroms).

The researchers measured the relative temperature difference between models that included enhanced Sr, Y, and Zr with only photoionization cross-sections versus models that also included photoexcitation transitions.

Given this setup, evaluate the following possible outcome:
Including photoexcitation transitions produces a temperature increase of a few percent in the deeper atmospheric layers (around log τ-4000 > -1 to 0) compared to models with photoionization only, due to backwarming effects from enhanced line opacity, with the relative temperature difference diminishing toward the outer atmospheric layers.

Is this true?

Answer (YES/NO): NO